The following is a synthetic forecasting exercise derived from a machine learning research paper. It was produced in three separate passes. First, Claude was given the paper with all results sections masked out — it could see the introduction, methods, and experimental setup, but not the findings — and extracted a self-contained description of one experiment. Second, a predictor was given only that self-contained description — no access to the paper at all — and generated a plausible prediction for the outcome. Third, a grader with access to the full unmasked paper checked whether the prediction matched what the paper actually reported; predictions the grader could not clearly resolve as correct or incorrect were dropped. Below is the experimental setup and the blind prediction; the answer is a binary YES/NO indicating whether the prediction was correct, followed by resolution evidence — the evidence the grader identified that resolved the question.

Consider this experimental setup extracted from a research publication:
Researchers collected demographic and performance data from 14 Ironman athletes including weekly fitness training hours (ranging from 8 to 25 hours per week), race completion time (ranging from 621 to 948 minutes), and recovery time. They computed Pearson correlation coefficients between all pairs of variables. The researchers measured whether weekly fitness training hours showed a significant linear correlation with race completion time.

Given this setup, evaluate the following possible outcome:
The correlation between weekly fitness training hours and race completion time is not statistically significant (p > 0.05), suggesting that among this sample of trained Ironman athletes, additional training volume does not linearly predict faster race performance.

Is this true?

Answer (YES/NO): YES